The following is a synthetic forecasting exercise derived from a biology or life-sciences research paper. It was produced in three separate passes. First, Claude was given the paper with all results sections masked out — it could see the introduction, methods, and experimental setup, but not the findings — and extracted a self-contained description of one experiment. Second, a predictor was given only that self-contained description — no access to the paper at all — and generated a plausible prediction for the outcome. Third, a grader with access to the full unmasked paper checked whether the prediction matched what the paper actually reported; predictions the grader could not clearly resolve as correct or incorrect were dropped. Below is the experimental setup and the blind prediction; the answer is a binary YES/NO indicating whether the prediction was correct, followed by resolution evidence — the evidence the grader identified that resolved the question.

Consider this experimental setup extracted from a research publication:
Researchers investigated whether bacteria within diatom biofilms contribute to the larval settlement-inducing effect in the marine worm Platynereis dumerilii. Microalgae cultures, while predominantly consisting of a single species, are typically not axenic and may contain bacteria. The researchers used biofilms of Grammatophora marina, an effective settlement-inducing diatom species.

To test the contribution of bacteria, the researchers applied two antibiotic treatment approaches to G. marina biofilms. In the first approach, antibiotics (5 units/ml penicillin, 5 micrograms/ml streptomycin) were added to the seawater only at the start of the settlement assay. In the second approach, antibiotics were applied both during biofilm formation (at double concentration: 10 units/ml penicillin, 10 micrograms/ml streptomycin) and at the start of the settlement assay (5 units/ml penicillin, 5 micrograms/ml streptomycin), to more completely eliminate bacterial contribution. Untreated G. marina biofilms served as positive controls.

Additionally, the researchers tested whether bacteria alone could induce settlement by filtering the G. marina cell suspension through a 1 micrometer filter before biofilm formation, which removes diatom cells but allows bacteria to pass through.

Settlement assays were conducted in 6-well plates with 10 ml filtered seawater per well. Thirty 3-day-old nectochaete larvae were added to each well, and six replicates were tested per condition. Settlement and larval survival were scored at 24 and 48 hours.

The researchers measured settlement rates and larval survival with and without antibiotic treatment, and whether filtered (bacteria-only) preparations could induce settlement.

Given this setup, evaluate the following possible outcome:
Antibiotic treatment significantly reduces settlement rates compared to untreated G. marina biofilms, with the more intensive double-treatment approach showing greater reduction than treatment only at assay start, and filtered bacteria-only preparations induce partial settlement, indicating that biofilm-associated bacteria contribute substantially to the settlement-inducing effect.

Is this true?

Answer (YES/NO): NO